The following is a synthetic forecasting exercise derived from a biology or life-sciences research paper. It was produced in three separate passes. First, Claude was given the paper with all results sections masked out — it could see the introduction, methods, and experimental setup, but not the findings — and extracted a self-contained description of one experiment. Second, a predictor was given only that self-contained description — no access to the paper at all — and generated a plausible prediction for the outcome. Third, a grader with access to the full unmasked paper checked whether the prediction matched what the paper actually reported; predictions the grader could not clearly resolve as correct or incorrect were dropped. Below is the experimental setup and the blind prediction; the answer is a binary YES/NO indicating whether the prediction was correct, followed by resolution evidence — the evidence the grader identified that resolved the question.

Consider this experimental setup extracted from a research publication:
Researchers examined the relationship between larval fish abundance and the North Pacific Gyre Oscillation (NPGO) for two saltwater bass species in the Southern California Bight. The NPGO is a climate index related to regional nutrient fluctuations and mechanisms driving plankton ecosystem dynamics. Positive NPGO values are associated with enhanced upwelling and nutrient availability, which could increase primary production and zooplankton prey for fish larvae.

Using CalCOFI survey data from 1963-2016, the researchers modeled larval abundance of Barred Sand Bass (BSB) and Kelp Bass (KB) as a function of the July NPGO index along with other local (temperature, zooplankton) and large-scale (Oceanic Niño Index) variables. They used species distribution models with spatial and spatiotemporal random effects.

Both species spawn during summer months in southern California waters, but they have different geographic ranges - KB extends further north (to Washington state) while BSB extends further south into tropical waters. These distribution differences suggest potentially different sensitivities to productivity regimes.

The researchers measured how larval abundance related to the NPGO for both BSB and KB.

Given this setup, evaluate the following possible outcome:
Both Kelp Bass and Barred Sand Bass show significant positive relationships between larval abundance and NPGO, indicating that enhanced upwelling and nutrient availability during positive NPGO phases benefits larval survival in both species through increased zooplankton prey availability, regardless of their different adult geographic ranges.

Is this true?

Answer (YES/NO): NO